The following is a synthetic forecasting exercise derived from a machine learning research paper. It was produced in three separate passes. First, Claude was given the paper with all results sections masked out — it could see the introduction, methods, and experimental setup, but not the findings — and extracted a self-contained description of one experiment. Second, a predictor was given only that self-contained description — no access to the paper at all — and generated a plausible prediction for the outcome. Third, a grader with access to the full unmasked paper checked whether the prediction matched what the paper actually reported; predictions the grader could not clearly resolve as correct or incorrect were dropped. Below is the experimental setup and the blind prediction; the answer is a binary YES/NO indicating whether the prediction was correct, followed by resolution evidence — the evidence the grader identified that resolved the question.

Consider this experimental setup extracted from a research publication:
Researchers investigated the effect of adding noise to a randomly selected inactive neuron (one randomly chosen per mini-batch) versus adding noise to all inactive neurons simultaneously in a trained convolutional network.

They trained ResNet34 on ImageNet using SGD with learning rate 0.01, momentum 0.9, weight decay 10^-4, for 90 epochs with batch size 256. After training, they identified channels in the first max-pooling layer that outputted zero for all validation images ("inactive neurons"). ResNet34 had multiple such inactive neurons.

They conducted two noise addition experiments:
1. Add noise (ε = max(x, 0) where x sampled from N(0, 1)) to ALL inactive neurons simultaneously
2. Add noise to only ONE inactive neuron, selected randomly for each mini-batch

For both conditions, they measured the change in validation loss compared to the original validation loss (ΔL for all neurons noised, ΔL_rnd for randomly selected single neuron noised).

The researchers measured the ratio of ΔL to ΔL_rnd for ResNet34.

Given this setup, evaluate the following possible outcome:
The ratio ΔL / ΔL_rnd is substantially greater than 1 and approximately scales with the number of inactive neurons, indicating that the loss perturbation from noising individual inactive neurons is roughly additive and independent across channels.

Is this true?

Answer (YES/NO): NO